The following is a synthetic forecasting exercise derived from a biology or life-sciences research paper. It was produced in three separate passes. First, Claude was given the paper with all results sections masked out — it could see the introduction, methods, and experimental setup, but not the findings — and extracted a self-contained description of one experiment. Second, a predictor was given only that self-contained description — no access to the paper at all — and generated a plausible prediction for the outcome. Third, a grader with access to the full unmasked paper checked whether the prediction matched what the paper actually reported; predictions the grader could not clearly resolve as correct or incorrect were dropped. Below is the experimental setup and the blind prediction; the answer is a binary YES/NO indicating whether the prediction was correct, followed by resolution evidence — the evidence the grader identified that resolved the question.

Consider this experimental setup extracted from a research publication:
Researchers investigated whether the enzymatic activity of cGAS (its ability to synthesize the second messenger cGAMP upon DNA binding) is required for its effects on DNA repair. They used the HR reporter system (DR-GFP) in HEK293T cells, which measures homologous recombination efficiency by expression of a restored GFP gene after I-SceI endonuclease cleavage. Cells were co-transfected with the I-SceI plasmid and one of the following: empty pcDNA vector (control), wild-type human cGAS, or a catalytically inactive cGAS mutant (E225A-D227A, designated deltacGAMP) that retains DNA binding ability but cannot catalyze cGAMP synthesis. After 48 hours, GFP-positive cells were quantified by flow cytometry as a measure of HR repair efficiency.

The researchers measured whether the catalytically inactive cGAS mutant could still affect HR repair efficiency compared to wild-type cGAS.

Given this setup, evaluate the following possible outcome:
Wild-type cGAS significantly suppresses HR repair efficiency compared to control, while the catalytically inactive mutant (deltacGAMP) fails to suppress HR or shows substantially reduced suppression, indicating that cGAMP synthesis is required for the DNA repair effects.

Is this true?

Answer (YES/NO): NO